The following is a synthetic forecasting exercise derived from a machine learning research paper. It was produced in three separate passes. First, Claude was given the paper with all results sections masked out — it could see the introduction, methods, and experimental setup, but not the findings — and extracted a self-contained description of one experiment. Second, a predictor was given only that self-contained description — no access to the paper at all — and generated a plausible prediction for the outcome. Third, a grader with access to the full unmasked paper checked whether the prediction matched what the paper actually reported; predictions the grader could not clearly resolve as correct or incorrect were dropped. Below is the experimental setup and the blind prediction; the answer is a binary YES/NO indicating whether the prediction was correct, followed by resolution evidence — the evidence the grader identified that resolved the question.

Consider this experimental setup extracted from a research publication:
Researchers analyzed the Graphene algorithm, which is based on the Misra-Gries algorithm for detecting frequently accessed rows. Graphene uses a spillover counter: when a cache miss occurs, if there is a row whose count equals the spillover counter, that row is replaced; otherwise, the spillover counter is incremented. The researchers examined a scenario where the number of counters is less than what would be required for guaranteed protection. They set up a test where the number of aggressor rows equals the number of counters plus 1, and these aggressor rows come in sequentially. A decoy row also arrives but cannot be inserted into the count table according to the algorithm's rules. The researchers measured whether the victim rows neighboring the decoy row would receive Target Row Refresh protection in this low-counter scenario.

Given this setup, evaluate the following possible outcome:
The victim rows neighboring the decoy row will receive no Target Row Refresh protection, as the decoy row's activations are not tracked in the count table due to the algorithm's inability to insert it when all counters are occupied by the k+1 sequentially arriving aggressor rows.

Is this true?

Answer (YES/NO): YES